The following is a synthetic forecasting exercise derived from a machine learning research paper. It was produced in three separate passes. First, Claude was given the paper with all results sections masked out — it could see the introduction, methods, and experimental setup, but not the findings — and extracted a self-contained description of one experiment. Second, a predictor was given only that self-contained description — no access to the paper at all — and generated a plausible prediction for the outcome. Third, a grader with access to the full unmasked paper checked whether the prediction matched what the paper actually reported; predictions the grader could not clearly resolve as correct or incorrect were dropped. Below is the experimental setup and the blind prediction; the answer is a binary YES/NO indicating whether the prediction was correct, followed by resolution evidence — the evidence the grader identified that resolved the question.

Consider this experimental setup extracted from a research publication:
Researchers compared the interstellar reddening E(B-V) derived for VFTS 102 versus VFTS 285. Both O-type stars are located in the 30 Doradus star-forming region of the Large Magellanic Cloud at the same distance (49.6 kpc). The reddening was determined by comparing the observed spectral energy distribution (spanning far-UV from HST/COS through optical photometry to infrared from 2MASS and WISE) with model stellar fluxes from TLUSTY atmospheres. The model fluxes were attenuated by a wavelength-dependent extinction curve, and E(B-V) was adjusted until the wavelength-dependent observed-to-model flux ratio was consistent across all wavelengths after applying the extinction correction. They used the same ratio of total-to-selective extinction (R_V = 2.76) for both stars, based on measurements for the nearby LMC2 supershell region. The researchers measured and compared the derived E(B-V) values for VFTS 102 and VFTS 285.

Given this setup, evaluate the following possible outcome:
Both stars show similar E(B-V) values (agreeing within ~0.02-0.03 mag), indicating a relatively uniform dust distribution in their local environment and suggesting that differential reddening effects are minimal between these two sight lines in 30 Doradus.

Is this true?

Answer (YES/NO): NO